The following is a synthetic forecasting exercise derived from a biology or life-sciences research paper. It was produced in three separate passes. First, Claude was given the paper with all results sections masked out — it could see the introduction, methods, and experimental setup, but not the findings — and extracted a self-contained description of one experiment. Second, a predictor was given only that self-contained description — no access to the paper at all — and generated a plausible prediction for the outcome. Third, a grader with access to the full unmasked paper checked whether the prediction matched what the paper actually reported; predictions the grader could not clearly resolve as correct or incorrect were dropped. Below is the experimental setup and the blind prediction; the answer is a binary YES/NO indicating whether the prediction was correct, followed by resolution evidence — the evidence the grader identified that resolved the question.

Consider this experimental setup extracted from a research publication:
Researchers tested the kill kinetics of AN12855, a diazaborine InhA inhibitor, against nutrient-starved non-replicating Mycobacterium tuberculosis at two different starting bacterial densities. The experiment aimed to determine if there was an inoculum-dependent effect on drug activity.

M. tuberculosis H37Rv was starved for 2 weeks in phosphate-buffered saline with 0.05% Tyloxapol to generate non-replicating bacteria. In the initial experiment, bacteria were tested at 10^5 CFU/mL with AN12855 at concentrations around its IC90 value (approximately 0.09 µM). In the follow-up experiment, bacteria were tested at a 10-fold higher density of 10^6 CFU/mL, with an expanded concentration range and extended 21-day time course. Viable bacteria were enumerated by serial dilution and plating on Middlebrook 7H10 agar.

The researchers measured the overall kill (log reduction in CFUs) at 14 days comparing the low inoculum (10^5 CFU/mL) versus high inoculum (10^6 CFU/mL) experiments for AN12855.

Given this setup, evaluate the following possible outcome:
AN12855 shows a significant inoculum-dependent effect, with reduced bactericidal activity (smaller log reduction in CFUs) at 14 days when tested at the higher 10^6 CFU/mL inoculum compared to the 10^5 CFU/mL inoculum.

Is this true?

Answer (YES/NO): NO